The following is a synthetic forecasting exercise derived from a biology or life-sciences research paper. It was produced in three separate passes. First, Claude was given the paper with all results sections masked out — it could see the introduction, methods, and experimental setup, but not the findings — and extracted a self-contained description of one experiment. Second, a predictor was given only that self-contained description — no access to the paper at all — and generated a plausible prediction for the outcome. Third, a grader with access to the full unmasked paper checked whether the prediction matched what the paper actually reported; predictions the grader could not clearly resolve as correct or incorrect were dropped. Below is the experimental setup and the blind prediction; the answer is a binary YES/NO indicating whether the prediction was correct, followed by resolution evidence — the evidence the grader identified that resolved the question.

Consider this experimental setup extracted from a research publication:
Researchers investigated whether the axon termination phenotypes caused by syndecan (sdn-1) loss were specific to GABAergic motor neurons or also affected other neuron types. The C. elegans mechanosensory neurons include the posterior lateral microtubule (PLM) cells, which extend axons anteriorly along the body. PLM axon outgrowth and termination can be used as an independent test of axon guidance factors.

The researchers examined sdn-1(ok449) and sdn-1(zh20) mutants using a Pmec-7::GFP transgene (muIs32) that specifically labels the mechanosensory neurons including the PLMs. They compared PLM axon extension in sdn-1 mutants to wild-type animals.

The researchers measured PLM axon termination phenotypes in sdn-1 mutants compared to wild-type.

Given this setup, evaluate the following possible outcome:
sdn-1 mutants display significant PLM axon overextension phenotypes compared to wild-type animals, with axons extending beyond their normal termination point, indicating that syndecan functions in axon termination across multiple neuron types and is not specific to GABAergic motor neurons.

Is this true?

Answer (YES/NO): NO